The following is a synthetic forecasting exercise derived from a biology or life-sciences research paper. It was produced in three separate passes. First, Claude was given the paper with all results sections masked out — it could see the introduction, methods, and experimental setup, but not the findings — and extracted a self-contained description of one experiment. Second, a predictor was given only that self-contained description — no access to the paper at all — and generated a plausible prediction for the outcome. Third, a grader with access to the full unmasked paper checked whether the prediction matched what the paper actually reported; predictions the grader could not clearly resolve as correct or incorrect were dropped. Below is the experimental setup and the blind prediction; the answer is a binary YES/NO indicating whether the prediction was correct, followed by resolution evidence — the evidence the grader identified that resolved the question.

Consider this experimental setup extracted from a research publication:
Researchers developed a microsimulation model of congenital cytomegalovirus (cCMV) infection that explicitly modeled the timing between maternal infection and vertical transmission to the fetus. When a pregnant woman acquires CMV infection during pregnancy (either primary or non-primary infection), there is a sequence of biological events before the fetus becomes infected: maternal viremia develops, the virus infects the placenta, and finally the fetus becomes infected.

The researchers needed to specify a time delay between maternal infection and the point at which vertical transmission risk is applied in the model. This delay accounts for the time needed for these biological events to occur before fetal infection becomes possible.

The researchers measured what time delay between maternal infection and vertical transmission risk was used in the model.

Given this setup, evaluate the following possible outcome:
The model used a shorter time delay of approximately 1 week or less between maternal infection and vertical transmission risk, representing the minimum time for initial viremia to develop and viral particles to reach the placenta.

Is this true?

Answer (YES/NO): NO